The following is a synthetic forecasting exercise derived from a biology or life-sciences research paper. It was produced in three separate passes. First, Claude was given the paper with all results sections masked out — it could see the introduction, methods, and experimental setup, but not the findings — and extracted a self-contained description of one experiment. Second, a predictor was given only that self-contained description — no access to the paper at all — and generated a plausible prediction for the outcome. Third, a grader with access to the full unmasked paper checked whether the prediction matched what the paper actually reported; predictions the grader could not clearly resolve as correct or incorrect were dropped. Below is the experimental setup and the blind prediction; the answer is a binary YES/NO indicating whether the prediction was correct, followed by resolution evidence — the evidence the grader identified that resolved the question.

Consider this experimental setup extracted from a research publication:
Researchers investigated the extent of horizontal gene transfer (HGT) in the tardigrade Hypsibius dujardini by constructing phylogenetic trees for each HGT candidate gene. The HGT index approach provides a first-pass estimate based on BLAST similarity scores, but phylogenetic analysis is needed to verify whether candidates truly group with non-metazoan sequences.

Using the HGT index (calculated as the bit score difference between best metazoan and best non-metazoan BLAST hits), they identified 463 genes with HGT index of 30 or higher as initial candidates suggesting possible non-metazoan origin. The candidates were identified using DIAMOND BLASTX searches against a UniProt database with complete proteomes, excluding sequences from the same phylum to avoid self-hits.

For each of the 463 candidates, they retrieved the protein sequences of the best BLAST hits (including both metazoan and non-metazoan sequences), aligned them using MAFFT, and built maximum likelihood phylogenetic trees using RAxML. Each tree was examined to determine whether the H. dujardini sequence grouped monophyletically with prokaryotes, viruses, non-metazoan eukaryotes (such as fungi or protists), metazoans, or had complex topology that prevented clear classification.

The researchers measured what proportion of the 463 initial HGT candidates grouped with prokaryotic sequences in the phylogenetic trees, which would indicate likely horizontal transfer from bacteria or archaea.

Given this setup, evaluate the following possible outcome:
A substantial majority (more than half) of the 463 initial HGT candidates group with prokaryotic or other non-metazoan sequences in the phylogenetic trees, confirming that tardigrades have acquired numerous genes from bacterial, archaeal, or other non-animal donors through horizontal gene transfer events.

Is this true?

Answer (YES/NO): NO